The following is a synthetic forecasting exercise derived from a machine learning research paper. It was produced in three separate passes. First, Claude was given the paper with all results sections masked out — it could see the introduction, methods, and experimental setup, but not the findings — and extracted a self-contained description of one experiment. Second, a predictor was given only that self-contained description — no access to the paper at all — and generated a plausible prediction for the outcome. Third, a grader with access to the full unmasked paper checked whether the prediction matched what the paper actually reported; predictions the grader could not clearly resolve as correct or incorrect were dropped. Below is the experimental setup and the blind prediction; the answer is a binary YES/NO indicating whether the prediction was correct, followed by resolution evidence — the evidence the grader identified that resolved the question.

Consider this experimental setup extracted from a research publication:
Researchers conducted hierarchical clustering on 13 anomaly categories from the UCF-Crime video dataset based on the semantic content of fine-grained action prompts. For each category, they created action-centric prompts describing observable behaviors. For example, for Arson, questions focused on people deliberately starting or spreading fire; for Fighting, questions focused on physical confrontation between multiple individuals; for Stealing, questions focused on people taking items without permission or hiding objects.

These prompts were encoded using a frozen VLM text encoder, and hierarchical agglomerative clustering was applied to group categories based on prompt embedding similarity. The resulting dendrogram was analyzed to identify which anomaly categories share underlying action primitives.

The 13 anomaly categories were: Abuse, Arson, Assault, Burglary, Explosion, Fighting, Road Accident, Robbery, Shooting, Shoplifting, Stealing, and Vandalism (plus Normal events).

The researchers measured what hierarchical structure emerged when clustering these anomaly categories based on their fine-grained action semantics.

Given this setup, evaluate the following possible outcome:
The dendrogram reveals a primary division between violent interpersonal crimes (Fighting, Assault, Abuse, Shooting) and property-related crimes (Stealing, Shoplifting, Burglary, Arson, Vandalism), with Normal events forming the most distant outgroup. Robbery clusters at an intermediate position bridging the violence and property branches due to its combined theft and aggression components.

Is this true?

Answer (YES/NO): NO